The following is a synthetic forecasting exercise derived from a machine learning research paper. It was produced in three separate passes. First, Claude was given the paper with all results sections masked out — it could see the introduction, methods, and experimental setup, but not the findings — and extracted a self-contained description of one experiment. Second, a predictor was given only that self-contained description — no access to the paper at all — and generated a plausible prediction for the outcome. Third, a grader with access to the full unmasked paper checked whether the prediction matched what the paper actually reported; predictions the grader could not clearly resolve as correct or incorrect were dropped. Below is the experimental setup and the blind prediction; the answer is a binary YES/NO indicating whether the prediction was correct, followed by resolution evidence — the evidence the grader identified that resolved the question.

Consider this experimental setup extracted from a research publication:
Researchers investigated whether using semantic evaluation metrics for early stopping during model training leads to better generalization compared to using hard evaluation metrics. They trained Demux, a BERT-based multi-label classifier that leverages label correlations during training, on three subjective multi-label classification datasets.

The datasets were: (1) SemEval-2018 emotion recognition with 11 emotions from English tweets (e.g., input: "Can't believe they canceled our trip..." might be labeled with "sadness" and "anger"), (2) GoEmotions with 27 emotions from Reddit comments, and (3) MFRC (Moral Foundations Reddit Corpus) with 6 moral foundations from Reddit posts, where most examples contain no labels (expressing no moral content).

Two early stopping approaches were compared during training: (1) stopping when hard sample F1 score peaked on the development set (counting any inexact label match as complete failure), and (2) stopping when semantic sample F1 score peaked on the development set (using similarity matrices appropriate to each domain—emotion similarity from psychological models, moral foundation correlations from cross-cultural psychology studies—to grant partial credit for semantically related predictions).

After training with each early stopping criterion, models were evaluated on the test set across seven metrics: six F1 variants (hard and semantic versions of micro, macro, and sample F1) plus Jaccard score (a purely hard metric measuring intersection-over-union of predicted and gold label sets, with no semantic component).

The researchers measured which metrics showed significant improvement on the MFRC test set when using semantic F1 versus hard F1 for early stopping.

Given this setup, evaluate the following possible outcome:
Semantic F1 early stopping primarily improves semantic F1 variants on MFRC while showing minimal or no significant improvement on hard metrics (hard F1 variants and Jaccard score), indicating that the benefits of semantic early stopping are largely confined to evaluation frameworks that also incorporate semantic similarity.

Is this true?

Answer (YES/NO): NO